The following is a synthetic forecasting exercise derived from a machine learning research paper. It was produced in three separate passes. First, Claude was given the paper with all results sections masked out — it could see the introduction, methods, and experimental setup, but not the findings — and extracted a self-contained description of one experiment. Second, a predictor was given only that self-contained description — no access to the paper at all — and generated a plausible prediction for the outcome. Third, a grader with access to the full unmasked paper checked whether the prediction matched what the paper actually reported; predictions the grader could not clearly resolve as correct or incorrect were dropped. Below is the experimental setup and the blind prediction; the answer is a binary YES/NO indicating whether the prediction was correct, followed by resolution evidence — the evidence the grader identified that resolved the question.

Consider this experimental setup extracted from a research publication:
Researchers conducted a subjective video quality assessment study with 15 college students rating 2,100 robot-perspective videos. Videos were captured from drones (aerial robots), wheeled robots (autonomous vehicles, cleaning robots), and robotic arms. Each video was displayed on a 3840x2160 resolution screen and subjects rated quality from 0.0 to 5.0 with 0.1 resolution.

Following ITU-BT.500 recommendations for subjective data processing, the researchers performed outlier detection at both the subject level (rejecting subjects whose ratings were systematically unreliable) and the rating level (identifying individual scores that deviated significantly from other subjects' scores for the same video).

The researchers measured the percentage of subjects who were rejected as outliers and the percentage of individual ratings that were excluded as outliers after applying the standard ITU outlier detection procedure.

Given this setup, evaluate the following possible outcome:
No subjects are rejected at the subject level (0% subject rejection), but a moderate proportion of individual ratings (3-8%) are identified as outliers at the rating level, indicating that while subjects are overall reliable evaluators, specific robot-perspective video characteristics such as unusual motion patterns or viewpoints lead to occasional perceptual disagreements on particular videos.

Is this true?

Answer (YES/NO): NO